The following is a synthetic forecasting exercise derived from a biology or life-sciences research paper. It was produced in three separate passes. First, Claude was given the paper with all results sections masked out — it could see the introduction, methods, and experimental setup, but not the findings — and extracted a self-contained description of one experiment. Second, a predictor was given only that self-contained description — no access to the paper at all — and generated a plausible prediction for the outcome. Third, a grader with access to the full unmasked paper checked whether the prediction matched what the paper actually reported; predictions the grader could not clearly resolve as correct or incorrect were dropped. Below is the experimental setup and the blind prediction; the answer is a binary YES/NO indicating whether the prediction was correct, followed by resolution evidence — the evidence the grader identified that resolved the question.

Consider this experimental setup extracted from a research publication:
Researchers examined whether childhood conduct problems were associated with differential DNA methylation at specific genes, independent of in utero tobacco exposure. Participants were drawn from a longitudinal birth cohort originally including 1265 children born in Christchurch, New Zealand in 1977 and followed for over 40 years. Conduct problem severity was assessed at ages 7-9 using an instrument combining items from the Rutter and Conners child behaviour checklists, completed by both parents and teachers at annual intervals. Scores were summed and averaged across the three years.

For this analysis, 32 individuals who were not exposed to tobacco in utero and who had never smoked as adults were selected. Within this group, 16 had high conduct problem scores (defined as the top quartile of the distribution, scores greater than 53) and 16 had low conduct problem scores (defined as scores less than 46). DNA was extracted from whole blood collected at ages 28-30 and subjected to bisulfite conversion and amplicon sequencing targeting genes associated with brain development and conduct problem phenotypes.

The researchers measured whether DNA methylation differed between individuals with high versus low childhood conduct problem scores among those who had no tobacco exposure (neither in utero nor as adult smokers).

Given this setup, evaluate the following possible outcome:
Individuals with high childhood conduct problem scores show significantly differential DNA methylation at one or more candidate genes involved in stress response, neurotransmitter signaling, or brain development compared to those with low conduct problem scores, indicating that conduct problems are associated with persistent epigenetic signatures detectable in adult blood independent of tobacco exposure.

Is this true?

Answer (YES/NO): NO